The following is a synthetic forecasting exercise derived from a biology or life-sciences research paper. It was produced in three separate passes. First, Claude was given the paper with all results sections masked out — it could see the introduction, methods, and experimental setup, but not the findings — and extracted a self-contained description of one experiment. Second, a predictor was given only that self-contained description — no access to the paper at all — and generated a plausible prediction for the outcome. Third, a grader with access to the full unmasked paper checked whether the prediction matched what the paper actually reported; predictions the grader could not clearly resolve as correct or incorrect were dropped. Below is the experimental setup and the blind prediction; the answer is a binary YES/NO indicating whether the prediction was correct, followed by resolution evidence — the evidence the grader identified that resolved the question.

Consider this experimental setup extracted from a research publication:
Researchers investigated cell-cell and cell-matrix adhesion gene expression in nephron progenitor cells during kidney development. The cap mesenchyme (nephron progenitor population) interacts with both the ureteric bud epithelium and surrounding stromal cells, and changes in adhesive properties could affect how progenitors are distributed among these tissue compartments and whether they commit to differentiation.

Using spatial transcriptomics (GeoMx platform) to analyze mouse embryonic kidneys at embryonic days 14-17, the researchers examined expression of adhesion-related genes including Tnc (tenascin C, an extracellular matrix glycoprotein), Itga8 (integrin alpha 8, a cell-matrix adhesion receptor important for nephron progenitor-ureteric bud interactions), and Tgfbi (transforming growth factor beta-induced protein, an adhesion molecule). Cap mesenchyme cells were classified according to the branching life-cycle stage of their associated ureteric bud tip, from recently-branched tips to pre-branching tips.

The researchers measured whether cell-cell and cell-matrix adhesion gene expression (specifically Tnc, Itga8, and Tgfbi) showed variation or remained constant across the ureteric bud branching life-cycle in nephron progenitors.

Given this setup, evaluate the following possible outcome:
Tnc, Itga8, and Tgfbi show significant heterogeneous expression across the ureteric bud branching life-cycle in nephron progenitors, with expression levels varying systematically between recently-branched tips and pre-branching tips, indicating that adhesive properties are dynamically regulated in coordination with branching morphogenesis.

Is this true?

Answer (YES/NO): YES